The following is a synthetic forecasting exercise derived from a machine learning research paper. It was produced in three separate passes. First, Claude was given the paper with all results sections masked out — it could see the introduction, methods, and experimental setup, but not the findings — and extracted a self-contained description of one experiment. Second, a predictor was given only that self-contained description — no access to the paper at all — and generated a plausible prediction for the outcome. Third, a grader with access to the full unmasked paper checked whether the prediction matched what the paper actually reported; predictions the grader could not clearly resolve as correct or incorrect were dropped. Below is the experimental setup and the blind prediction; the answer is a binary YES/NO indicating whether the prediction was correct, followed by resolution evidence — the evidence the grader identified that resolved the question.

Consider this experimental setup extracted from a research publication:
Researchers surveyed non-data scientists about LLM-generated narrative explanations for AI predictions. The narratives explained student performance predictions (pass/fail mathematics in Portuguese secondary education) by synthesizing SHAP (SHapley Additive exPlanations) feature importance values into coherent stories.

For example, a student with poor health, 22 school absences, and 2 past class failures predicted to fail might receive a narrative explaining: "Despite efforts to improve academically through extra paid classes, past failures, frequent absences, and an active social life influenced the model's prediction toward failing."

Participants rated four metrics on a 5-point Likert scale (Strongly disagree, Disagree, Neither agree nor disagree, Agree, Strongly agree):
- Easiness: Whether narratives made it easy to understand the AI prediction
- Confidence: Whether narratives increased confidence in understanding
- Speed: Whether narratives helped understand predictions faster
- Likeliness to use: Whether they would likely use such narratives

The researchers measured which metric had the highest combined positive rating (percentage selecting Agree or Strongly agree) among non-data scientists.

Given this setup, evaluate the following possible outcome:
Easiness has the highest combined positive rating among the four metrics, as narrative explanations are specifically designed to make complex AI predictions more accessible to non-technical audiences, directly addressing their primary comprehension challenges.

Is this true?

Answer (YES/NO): YES